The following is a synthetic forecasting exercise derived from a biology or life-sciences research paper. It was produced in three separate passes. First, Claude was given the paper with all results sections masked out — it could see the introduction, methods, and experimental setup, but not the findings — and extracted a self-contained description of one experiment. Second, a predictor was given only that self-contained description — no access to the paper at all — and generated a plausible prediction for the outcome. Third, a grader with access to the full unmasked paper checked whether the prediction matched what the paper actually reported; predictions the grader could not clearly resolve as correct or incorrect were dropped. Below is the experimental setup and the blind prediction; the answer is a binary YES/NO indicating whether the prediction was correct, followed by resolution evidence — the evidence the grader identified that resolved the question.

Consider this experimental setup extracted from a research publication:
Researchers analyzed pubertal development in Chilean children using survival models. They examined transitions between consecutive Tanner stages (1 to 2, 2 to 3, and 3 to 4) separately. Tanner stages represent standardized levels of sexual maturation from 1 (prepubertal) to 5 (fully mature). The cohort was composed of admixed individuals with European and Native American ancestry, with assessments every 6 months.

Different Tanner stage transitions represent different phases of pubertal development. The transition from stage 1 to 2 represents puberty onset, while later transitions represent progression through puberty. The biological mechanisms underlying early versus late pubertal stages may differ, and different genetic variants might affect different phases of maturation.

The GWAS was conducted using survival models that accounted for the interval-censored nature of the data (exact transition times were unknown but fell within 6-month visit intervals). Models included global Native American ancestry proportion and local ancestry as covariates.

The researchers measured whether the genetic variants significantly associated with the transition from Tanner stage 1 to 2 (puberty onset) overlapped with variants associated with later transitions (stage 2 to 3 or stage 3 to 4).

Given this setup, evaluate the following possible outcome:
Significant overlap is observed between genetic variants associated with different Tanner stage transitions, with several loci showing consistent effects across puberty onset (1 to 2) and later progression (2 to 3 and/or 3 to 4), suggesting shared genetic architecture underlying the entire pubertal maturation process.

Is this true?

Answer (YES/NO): NO